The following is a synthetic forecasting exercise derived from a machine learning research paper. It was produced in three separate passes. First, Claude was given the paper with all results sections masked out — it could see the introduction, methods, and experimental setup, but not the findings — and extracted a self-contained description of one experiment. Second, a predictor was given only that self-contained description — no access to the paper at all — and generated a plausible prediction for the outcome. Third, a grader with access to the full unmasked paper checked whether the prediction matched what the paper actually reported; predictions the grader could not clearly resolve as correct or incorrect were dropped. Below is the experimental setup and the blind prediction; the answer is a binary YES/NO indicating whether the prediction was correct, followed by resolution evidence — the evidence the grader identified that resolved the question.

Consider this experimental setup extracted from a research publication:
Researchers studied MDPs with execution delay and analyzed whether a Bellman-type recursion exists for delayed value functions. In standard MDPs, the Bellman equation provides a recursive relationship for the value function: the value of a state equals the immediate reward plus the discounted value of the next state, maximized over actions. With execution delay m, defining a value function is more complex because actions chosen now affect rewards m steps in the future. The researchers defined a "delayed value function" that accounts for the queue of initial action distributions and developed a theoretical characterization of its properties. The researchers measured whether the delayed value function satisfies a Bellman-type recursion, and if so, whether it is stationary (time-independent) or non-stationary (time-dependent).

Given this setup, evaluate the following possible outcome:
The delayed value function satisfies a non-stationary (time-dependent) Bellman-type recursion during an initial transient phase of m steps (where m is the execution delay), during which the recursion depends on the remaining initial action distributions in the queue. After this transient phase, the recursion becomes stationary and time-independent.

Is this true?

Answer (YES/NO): NO